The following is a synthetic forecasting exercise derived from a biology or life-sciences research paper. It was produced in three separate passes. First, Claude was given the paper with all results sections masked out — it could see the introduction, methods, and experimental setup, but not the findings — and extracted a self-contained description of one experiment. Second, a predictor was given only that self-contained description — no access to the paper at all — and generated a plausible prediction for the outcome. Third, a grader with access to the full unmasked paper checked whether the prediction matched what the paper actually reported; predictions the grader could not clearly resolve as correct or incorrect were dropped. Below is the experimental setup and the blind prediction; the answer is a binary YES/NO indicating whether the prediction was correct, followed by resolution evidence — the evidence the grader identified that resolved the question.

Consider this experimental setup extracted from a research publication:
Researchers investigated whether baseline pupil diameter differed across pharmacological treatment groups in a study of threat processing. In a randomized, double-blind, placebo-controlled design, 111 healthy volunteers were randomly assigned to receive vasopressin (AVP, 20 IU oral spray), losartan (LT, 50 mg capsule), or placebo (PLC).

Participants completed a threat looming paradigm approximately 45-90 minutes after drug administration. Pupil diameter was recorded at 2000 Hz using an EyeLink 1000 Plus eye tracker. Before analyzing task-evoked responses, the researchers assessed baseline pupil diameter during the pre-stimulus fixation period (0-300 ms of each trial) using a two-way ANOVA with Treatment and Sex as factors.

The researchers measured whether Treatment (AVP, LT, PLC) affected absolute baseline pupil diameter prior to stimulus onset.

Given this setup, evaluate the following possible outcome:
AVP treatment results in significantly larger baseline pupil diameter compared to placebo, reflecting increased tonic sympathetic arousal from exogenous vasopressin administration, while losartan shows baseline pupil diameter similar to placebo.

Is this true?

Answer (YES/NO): YES